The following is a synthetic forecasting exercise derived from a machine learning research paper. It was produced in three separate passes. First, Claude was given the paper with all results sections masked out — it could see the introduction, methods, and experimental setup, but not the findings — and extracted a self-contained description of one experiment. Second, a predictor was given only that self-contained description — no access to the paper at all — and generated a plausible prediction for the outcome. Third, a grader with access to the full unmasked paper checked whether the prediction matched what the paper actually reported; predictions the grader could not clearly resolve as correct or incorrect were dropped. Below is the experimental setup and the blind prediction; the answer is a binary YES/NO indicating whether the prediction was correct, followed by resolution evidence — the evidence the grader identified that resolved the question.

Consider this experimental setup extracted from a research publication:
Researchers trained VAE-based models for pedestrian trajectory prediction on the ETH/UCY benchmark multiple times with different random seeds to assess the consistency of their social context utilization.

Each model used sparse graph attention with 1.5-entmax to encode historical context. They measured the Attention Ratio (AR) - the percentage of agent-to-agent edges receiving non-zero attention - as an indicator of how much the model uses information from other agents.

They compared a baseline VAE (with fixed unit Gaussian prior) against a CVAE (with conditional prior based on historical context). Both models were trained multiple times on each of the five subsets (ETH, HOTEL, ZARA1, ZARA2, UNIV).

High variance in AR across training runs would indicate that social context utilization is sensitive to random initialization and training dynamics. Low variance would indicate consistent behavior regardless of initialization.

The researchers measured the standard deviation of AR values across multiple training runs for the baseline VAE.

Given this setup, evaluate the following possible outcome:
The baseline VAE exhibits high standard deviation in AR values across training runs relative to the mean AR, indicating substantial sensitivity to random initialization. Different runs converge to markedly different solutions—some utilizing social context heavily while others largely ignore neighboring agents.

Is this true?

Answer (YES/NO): YES